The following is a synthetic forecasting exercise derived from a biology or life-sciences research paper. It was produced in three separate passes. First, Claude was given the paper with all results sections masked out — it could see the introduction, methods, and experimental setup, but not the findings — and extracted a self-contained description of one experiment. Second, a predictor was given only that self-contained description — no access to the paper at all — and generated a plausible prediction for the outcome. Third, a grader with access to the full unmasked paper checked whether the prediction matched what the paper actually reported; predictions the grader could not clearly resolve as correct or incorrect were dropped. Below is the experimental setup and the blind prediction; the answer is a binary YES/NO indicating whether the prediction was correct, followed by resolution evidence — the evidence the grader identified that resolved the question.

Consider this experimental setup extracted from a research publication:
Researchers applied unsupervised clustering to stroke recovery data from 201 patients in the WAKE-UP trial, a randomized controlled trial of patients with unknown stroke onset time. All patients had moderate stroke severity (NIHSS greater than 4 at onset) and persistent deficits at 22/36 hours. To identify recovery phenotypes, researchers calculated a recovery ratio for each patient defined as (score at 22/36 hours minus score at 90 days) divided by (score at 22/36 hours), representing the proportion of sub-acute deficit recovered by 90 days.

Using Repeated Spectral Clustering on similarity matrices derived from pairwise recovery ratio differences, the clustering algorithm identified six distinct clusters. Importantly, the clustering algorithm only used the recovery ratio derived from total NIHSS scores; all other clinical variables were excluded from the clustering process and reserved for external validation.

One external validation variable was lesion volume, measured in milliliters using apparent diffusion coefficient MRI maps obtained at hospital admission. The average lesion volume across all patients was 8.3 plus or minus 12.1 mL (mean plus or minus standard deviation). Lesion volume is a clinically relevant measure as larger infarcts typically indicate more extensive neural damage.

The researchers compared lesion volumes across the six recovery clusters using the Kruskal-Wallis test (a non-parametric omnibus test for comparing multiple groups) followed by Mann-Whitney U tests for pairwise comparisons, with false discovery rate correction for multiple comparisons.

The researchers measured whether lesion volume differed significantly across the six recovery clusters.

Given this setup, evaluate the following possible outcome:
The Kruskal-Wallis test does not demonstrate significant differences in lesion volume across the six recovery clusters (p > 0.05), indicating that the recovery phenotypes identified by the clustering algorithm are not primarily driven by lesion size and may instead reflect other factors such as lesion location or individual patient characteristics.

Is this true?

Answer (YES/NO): YES